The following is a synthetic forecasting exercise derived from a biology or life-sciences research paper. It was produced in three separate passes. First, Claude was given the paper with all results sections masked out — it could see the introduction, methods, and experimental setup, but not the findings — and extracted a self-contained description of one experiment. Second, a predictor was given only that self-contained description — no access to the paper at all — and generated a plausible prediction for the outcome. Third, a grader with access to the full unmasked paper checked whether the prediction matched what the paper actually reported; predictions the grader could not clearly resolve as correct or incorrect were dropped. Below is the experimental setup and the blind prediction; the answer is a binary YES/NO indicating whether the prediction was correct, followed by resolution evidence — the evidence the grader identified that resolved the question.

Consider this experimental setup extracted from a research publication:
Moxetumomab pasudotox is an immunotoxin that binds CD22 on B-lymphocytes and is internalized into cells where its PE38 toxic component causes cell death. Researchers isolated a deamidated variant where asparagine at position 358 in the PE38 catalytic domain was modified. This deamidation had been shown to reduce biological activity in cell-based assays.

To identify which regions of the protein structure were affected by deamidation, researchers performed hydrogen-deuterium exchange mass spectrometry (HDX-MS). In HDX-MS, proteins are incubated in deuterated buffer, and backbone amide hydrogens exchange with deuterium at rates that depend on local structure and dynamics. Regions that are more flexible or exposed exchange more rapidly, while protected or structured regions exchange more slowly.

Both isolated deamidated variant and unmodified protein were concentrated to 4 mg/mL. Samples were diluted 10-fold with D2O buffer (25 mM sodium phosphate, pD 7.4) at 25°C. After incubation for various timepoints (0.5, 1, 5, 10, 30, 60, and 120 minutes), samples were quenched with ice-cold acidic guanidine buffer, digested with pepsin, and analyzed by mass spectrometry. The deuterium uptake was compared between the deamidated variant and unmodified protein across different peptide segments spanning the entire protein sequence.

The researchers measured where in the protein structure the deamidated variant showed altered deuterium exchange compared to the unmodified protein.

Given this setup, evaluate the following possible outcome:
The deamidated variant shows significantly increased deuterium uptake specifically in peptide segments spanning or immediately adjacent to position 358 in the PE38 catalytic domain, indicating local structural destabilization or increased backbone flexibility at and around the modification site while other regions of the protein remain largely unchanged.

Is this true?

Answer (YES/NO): NO